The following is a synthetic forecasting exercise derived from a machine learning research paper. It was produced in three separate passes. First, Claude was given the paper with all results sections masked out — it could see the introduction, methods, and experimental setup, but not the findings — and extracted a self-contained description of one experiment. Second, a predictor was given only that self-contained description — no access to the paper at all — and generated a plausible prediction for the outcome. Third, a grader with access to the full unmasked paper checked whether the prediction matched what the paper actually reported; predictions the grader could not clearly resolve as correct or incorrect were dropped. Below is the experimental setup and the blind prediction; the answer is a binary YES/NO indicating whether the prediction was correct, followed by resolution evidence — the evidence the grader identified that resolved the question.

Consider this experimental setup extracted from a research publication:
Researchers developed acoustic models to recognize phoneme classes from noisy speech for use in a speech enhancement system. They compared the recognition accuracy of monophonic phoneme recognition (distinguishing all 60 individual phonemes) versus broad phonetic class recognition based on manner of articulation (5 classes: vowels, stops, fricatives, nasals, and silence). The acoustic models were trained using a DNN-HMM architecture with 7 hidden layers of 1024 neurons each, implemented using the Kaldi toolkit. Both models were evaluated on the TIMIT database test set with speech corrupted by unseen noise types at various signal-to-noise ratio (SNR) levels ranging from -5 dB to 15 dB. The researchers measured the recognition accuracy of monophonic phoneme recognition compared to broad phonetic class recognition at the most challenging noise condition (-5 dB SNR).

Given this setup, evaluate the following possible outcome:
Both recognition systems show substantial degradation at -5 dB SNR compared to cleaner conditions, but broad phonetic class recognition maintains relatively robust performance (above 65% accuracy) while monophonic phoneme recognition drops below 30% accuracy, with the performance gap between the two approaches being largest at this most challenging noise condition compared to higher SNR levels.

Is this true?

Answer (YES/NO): NO